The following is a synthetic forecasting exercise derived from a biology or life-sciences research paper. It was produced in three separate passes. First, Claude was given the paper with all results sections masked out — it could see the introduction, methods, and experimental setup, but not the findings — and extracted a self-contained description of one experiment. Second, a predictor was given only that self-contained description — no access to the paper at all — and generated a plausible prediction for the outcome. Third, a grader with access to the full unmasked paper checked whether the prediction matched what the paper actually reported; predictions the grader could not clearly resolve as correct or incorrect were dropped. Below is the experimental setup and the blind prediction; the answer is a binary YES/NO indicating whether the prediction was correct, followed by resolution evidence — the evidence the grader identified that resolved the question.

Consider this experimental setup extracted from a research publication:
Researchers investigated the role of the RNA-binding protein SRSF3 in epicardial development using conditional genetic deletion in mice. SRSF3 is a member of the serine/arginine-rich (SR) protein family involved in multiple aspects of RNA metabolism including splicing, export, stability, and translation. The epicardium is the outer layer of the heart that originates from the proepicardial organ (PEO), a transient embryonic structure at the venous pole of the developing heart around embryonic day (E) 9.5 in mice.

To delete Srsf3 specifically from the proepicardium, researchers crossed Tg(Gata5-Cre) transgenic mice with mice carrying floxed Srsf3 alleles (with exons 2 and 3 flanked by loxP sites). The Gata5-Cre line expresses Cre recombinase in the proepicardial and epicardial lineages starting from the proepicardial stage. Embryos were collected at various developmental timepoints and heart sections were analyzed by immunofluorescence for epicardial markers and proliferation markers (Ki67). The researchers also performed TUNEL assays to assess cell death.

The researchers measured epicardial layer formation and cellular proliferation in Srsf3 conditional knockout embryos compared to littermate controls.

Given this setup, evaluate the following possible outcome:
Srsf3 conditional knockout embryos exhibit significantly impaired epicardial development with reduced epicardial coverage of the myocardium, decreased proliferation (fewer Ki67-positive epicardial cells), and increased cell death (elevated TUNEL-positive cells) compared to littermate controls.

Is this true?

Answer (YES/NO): NO